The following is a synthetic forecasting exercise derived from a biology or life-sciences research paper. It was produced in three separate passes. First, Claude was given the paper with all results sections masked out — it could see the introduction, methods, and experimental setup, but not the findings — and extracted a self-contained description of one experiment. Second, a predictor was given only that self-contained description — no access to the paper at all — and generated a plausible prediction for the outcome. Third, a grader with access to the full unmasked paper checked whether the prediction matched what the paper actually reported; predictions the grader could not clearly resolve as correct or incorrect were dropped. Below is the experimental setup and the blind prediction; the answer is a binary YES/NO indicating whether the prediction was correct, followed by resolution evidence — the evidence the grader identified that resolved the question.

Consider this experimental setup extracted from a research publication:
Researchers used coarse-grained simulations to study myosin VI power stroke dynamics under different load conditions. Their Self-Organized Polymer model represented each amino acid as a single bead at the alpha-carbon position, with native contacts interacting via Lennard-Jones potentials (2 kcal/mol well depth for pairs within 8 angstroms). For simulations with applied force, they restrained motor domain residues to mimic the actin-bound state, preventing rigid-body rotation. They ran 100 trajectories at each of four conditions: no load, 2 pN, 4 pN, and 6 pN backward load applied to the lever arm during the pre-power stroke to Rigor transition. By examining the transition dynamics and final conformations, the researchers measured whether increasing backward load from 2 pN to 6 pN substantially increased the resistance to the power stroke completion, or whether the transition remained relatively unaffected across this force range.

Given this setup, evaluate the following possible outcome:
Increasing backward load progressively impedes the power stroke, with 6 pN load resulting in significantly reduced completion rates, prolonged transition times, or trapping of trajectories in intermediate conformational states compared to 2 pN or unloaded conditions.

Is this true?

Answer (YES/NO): YES